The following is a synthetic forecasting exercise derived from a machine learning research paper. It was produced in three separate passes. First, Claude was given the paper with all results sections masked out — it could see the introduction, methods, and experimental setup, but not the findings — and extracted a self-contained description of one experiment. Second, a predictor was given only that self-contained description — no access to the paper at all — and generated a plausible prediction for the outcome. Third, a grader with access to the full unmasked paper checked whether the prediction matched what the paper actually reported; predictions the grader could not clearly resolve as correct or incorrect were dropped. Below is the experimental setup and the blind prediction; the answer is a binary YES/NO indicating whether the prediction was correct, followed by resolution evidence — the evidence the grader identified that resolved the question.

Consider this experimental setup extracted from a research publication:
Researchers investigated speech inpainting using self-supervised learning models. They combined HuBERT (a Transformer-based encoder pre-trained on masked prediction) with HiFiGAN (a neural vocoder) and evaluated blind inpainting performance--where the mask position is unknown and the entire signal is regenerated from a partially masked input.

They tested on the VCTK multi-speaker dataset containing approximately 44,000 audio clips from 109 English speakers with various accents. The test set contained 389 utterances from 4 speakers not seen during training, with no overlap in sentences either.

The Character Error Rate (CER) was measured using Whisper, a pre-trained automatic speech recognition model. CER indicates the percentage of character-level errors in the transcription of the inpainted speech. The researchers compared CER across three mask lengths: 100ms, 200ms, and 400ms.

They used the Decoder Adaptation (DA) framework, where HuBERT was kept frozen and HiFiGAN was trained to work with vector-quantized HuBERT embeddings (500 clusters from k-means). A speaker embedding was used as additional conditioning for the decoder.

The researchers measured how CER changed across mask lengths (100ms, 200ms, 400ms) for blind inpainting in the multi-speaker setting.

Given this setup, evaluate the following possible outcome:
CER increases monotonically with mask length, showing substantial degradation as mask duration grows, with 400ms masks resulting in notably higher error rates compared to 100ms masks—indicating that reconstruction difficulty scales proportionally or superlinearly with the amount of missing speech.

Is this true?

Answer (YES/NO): NO